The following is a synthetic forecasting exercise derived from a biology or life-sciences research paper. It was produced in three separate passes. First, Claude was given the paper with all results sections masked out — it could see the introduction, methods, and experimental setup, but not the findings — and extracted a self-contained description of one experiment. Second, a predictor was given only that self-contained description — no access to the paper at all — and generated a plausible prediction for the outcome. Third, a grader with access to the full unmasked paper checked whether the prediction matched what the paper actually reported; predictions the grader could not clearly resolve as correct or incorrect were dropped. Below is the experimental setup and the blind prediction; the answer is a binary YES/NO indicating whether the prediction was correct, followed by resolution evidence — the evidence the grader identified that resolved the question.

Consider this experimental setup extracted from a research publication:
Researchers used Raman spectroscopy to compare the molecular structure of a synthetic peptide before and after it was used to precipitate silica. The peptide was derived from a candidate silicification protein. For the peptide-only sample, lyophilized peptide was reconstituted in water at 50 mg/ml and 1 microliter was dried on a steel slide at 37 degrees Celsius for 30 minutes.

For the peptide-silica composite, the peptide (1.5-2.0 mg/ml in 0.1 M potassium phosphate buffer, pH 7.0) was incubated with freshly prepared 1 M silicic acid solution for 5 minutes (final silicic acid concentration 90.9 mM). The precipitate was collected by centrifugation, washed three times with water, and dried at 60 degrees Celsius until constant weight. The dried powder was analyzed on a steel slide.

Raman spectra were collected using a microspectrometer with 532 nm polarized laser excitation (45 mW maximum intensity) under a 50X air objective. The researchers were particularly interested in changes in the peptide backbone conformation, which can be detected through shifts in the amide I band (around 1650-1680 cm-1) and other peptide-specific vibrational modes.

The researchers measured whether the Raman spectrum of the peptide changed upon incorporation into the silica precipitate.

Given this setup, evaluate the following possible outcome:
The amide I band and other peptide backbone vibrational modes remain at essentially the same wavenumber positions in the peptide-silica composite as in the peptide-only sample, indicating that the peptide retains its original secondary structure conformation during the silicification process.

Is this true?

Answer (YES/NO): NO